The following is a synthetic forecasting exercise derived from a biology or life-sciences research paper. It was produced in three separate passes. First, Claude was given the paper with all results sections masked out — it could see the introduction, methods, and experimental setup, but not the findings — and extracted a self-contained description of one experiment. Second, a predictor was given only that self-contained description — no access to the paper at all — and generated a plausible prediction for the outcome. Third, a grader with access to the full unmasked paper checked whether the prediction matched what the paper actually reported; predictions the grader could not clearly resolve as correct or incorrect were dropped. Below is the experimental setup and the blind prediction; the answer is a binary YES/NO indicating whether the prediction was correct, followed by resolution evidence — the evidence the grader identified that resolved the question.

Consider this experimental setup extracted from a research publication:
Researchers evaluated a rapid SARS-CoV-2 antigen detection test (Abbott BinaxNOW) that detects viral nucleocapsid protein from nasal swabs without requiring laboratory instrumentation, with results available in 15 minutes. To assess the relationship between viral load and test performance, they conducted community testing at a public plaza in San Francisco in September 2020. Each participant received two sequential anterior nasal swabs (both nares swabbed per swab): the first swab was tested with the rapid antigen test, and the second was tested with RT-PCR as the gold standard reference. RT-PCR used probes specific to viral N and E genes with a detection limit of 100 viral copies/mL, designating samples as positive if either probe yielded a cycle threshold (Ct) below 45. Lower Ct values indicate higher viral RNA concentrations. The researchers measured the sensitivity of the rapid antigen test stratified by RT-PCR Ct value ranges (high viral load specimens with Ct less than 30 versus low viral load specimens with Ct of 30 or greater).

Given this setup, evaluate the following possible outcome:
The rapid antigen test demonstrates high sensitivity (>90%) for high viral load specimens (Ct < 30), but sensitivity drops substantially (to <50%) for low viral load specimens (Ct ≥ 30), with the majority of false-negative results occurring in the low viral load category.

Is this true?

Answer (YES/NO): YES